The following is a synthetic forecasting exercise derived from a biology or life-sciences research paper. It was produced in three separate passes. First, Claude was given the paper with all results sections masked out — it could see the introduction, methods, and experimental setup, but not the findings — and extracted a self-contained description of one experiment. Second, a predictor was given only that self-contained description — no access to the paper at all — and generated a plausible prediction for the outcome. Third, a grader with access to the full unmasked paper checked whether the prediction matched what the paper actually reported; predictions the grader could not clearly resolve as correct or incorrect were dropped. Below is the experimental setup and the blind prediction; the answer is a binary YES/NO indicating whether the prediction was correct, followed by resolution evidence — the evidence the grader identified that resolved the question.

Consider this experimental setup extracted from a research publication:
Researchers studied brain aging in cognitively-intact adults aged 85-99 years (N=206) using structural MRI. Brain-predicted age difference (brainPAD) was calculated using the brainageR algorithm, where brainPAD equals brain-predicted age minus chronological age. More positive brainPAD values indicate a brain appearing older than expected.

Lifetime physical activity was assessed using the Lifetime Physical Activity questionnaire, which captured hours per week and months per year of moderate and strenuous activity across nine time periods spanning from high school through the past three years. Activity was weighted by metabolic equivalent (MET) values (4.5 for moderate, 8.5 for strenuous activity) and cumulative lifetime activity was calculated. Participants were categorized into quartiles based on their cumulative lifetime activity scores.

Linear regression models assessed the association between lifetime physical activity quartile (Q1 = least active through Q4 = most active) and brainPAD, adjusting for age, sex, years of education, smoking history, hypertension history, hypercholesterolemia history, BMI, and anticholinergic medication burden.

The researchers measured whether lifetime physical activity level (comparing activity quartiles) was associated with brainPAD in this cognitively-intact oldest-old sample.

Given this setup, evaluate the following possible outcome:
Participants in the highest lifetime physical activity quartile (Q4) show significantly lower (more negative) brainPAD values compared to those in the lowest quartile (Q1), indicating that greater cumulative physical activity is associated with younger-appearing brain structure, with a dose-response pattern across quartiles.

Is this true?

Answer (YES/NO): NO